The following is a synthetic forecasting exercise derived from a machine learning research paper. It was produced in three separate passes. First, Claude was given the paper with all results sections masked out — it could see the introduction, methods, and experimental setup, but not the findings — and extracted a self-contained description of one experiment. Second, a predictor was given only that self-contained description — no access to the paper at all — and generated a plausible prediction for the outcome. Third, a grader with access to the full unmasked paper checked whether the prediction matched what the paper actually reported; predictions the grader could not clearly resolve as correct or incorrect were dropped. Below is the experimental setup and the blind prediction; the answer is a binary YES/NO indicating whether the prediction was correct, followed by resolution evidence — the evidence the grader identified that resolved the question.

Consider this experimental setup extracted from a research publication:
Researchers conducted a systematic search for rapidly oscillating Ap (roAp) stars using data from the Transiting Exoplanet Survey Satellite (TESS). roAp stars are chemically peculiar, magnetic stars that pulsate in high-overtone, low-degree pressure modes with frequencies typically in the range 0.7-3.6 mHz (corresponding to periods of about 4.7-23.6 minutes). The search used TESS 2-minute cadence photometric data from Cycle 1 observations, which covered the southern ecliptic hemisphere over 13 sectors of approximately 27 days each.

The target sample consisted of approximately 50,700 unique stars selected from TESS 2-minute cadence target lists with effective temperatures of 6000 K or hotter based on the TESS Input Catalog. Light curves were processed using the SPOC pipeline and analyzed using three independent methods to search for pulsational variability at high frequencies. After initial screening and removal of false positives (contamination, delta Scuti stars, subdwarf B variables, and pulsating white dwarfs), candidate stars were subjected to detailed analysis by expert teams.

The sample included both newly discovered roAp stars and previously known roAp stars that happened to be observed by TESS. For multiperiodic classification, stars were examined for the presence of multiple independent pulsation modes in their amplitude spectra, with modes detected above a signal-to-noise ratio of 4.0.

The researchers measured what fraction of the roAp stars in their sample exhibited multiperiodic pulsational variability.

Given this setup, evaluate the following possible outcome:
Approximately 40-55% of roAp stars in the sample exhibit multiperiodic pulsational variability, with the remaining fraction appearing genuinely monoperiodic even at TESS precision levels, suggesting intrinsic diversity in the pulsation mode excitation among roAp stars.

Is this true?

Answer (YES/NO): NO